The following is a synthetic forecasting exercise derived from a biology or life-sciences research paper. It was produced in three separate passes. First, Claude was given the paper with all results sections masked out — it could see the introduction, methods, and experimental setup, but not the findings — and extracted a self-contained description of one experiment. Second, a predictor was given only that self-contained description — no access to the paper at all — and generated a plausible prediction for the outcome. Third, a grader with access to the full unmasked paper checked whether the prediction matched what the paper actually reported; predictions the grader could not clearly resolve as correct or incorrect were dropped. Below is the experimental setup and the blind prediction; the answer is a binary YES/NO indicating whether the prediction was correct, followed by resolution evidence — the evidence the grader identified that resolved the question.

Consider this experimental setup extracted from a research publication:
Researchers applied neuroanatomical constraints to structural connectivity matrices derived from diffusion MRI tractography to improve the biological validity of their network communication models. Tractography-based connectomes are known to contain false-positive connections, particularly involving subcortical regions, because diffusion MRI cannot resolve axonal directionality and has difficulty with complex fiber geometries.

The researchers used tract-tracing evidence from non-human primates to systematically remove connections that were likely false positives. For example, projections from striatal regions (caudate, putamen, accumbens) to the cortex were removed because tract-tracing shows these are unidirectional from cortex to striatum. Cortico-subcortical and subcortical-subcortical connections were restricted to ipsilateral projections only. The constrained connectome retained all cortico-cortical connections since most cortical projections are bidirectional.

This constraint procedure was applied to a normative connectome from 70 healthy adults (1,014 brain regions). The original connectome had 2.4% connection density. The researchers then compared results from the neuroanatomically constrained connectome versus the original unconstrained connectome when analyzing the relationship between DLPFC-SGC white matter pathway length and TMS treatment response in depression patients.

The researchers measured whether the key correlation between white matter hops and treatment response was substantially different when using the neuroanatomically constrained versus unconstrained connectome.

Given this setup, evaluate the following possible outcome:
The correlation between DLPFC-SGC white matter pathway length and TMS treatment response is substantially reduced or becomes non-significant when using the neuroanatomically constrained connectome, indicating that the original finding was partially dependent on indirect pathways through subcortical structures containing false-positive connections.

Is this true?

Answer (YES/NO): NO